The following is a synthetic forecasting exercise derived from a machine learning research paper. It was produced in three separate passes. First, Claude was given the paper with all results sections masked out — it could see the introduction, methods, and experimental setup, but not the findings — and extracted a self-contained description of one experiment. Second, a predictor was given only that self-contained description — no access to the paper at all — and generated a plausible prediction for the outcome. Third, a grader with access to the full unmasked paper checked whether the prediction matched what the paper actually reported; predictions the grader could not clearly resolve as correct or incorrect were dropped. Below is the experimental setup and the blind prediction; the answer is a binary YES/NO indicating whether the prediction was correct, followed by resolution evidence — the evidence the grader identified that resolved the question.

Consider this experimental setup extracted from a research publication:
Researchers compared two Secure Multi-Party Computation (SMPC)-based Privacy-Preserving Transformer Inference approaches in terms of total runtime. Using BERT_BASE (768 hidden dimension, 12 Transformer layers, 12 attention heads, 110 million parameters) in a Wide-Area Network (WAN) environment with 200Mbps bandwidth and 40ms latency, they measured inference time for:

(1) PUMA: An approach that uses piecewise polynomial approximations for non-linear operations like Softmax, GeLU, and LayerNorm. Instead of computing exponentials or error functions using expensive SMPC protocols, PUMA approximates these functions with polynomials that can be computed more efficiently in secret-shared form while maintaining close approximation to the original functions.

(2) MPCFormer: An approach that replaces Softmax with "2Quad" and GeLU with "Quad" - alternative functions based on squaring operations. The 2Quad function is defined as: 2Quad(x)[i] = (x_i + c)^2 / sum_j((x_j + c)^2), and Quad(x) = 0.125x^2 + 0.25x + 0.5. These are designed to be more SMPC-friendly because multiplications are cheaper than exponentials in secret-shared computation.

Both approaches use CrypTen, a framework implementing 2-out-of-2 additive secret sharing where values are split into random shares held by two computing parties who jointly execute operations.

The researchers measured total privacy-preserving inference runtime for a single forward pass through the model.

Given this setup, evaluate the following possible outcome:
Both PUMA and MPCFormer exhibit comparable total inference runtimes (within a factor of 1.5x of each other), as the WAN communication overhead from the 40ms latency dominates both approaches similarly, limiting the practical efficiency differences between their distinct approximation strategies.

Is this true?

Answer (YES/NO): NO